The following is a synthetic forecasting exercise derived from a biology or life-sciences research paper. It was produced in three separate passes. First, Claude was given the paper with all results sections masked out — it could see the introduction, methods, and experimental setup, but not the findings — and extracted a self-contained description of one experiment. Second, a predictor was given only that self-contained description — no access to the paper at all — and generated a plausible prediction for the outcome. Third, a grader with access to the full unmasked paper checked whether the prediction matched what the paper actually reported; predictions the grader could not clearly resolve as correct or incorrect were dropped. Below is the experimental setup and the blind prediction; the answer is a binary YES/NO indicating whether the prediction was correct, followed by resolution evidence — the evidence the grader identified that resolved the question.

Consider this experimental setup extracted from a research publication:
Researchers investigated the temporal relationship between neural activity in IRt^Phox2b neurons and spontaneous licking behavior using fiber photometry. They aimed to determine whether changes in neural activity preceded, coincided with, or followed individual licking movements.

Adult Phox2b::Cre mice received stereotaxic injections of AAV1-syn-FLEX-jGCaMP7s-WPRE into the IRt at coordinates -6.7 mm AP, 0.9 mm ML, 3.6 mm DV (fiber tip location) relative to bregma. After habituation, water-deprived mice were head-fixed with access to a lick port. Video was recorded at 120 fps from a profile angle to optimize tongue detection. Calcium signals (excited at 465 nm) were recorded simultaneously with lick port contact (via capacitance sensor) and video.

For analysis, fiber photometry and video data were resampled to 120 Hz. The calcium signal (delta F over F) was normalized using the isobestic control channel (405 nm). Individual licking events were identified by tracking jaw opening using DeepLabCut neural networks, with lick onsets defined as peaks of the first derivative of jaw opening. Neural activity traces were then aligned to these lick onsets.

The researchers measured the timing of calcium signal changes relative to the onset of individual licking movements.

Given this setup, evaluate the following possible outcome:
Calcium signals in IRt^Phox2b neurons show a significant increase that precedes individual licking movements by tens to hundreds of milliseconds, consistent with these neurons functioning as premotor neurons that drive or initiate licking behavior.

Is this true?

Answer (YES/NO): NO